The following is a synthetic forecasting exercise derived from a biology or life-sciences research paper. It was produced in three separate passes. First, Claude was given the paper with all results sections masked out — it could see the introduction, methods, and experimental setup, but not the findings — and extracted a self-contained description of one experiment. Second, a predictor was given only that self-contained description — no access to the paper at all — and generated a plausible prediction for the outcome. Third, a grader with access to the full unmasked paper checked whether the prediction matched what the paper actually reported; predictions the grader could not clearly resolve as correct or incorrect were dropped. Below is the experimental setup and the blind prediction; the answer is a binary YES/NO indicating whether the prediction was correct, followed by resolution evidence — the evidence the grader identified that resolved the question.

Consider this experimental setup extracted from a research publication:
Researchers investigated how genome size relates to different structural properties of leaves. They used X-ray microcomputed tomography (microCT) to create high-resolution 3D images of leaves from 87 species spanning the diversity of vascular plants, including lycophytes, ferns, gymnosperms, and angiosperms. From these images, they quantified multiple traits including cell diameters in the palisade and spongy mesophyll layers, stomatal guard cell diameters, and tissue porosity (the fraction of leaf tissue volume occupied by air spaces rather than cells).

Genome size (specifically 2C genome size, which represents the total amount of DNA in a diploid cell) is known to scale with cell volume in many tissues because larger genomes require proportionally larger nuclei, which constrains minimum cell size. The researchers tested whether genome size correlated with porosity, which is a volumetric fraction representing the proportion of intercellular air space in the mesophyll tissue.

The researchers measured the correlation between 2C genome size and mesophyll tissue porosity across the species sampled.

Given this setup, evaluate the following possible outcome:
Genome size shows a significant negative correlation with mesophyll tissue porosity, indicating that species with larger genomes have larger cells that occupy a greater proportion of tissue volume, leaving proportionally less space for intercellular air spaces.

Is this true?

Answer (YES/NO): NO